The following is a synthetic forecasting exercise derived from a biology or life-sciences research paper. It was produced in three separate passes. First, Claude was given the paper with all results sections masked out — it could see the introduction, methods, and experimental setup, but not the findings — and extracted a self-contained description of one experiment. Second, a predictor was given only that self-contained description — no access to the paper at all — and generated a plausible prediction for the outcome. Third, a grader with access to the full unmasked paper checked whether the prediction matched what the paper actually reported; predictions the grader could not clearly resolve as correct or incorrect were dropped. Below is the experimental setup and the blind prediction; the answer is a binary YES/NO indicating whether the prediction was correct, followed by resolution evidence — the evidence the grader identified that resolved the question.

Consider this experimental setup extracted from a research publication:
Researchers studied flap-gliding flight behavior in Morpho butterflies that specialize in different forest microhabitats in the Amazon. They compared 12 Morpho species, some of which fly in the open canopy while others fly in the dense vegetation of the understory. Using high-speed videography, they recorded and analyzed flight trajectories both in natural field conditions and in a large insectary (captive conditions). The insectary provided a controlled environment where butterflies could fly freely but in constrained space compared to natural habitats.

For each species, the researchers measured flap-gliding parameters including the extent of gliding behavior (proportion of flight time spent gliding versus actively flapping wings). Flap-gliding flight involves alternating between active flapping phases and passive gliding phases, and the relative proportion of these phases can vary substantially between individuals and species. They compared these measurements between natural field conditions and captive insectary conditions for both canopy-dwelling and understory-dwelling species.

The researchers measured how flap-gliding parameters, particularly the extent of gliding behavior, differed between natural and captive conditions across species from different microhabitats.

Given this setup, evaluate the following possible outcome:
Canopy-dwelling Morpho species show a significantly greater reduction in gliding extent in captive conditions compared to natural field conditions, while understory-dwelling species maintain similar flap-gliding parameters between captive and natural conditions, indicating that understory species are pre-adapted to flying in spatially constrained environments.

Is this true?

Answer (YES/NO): YES